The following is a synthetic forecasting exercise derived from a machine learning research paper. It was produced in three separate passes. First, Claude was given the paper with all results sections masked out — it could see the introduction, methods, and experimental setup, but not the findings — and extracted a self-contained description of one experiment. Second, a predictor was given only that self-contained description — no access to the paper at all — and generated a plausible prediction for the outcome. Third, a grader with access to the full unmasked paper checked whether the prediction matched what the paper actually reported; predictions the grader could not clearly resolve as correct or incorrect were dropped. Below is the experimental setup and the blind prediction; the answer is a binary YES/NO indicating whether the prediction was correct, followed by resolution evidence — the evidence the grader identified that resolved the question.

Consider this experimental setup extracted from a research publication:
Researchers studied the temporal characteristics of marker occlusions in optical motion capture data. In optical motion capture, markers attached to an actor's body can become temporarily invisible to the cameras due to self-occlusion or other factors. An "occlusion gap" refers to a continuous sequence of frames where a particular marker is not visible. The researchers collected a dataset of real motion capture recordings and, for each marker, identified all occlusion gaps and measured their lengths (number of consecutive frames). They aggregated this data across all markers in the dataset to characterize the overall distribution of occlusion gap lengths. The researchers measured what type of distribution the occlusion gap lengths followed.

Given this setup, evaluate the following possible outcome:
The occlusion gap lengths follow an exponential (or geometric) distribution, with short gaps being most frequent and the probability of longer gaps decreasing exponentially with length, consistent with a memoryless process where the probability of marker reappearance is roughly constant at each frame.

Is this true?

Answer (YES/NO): NO